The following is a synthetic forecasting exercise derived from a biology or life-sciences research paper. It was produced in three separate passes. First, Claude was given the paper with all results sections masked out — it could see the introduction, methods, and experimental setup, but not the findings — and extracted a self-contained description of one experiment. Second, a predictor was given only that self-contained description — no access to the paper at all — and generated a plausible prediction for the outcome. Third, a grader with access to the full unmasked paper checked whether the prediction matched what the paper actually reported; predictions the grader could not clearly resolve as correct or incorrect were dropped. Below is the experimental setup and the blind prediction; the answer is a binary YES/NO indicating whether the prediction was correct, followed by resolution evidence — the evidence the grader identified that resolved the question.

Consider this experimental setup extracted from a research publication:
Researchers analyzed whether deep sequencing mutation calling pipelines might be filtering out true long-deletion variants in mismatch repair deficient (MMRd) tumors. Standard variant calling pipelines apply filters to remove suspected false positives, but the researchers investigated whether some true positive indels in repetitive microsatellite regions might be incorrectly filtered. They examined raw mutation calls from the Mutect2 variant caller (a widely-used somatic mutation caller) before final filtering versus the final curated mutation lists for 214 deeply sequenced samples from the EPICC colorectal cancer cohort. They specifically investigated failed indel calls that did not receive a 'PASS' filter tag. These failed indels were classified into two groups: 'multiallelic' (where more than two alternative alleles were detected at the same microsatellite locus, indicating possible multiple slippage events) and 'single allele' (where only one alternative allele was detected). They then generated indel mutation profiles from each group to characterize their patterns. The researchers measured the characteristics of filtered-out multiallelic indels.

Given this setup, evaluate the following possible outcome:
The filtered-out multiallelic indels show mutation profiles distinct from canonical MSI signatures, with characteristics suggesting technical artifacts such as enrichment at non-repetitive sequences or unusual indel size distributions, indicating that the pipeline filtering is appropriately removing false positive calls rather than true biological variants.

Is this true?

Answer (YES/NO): NO